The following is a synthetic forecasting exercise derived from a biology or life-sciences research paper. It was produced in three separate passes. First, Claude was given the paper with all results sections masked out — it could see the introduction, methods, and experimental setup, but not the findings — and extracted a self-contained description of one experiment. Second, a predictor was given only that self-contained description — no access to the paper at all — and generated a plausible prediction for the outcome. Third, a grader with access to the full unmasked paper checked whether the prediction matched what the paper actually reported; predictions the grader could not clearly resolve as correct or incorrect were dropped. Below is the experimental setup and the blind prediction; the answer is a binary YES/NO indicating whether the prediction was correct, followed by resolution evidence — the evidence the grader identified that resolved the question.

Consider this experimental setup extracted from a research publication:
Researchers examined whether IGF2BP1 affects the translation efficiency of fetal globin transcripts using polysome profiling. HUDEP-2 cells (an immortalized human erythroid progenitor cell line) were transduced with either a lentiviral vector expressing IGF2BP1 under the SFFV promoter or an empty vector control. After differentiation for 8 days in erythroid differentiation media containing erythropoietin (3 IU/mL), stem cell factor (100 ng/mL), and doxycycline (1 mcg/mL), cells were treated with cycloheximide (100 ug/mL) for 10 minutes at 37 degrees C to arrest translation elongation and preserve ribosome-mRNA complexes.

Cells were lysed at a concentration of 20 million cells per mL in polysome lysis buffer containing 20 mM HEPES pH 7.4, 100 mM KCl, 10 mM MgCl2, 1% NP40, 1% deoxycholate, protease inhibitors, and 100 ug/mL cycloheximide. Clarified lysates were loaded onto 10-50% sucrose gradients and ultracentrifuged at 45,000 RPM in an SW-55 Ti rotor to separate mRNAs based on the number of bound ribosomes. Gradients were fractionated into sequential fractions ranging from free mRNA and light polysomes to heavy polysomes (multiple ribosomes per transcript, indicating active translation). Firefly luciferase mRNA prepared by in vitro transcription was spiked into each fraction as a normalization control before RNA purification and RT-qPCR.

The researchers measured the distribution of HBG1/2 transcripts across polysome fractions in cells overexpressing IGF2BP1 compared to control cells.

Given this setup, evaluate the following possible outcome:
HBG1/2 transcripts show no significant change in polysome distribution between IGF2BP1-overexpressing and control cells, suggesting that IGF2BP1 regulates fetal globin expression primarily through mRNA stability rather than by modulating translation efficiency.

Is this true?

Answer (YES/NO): NO